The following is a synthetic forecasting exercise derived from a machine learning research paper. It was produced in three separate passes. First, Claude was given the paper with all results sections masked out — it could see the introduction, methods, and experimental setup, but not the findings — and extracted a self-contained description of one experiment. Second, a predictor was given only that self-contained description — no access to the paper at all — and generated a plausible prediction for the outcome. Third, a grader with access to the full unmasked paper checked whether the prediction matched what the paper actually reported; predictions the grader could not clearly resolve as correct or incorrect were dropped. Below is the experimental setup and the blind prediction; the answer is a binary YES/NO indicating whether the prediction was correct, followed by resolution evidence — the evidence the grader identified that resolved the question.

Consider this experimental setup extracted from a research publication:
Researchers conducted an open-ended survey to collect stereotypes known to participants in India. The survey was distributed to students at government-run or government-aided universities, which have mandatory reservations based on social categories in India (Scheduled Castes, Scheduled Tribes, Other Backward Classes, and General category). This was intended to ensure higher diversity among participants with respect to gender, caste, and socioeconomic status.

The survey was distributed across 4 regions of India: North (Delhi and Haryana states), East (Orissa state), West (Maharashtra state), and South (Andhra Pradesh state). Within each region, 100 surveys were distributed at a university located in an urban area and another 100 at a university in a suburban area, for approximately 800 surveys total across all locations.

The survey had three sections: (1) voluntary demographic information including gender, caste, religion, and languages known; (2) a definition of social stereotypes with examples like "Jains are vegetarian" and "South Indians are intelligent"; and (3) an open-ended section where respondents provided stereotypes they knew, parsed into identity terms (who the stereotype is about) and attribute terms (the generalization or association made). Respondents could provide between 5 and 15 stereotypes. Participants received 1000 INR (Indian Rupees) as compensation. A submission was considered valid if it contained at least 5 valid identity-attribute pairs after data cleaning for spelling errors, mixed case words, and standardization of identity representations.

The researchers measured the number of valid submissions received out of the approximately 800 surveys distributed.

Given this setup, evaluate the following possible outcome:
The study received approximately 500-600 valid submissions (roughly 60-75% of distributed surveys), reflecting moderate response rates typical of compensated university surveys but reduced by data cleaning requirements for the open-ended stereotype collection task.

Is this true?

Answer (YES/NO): NO